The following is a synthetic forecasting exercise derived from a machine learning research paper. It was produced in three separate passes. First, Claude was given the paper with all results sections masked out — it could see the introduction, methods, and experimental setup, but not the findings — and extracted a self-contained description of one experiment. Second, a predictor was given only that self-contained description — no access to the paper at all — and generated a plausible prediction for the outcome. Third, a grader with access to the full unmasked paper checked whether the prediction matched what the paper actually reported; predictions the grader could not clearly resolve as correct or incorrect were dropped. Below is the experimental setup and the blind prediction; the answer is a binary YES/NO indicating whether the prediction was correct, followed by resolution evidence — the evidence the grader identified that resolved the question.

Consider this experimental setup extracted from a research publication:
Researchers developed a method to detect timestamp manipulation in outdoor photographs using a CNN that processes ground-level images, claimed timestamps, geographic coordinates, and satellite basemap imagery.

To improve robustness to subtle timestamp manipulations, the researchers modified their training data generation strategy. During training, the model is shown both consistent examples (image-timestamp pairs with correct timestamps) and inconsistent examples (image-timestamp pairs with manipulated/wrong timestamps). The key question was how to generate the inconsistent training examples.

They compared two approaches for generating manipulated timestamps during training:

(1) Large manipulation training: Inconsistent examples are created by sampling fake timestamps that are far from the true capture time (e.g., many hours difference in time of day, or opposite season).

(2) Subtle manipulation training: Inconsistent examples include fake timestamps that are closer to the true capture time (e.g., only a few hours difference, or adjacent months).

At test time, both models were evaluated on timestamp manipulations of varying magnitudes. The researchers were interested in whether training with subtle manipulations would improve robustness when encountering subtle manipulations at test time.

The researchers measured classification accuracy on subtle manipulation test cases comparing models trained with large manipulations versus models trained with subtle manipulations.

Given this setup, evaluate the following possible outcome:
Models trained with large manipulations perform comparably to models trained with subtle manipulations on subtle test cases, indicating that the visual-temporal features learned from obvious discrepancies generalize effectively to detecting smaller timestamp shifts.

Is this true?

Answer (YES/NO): NO